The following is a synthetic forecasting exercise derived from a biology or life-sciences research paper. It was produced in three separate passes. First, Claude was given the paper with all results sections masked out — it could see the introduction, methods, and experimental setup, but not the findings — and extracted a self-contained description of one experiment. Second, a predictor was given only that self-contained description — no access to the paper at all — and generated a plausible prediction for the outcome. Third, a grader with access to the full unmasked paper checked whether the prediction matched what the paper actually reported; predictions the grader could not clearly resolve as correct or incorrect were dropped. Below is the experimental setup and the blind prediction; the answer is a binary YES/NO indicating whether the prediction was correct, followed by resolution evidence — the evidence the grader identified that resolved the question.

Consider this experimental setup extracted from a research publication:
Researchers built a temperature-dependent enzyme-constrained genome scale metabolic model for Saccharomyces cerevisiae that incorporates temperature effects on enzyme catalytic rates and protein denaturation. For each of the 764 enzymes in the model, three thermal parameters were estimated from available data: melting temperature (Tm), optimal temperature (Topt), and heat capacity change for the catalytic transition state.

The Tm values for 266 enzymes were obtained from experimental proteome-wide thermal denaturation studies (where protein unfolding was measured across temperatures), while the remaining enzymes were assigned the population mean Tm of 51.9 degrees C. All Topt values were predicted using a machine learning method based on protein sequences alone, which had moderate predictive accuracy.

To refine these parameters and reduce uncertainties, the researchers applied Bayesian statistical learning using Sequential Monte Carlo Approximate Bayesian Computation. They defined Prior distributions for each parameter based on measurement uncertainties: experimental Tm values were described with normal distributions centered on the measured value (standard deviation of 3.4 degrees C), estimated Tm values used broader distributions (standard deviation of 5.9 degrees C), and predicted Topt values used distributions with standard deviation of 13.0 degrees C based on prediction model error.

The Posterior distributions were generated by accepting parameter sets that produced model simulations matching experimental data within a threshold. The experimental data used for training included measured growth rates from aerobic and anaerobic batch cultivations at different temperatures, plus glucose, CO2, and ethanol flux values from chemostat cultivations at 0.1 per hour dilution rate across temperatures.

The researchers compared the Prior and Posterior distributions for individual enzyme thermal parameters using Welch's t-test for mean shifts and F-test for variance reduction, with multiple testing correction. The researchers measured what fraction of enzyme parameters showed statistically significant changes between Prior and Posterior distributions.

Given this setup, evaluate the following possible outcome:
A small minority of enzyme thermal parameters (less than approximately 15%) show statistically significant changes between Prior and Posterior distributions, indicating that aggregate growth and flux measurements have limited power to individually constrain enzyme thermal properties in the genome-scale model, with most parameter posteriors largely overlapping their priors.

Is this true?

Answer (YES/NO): NO